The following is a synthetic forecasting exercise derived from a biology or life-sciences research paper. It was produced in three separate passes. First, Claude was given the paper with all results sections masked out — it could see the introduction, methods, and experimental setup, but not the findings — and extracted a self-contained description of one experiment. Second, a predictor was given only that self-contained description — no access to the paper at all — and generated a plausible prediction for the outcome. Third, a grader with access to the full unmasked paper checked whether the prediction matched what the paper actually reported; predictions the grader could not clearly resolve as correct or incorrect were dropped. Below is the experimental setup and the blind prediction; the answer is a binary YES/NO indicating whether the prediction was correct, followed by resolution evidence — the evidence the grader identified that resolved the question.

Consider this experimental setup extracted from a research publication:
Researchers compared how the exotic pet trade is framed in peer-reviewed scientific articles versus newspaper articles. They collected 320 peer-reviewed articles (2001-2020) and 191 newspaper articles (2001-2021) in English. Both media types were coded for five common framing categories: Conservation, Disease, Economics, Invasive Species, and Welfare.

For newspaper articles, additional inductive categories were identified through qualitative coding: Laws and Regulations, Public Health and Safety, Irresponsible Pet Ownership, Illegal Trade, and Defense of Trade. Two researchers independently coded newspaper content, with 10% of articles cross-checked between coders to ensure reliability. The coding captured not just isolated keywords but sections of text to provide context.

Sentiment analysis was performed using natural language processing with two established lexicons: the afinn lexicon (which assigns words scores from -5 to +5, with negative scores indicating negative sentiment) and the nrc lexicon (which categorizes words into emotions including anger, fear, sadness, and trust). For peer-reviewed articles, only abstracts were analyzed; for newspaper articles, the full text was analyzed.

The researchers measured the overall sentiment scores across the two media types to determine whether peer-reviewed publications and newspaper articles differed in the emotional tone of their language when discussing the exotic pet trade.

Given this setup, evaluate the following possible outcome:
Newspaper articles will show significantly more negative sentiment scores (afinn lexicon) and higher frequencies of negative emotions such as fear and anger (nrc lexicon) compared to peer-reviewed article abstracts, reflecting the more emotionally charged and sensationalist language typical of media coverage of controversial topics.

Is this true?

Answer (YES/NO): YES